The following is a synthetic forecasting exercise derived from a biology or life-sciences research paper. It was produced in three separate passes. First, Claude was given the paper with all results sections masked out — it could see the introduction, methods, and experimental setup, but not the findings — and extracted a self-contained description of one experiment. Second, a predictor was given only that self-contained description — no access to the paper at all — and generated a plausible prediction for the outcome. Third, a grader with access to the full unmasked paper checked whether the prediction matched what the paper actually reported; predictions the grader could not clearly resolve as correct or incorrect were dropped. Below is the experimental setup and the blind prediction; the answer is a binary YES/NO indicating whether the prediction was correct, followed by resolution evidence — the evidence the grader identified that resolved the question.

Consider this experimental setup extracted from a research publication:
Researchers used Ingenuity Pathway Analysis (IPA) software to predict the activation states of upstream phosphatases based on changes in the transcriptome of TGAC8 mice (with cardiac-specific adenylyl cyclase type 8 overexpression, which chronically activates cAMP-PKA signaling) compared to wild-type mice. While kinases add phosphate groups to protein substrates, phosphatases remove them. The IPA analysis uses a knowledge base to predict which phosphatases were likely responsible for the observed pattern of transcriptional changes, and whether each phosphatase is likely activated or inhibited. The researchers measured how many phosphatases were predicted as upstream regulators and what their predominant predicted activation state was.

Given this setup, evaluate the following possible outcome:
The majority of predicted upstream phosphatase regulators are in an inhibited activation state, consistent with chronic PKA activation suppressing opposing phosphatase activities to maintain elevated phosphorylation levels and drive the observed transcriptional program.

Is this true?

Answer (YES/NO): YES